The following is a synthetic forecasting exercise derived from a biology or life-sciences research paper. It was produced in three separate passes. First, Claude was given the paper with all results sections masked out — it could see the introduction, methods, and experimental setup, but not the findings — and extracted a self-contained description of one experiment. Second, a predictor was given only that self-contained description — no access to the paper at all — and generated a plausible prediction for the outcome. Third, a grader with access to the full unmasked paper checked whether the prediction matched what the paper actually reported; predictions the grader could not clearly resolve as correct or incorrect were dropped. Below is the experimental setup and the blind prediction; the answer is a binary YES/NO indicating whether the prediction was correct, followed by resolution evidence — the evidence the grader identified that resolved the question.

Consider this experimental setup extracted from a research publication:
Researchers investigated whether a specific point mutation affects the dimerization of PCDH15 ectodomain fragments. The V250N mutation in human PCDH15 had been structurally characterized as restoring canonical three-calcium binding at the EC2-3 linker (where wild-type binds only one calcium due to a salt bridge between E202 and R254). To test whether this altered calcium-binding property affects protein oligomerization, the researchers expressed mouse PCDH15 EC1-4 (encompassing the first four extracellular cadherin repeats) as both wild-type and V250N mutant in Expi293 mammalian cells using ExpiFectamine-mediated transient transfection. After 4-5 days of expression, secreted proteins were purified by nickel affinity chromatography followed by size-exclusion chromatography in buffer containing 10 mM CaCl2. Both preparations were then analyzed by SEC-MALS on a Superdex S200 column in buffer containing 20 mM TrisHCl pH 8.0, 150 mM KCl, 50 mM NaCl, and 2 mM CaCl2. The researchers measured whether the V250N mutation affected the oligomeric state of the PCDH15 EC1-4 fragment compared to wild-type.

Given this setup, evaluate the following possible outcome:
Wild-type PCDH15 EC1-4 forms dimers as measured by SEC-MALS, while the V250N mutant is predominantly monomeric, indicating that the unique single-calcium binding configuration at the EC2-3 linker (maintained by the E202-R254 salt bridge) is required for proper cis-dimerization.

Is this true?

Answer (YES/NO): NO